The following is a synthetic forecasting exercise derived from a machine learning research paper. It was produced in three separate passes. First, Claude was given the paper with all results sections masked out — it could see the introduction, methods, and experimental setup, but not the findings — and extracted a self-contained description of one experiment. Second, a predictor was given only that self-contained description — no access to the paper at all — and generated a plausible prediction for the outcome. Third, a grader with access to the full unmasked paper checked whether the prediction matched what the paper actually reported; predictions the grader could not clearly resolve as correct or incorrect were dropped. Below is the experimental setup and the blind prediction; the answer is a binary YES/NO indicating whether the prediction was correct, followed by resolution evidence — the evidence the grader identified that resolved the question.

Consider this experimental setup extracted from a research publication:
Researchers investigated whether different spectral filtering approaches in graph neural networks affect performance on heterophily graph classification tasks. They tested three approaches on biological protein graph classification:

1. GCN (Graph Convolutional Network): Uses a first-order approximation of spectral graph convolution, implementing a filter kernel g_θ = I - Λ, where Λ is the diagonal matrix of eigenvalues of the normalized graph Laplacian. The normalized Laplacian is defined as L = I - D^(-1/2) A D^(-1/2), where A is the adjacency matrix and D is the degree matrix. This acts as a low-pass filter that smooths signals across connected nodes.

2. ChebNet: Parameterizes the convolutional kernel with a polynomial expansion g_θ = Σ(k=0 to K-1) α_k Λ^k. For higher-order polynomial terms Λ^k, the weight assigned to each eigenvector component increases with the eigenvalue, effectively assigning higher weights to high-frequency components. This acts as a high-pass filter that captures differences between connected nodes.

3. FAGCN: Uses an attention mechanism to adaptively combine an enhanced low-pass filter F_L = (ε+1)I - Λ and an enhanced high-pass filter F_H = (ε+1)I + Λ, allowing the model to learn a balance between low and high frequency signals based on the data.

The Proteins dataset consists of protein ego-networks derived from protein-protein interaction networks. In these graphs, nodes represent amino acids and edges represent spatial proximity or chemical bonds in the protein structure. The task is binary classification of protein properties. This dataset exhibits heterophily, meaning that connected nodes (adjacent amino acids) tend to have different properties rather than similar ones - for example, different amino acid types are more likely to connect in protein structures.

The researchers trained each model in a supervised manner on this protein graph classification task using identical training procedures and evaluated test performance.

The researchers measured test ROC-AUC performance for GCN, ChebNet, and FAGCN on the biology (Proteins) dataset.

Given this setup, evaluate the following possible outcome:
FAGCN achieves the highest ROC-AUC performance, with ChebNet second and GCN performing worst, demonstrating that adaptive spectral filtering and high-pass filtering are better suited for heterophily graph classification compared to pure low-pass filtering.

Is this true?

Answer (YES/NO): YES